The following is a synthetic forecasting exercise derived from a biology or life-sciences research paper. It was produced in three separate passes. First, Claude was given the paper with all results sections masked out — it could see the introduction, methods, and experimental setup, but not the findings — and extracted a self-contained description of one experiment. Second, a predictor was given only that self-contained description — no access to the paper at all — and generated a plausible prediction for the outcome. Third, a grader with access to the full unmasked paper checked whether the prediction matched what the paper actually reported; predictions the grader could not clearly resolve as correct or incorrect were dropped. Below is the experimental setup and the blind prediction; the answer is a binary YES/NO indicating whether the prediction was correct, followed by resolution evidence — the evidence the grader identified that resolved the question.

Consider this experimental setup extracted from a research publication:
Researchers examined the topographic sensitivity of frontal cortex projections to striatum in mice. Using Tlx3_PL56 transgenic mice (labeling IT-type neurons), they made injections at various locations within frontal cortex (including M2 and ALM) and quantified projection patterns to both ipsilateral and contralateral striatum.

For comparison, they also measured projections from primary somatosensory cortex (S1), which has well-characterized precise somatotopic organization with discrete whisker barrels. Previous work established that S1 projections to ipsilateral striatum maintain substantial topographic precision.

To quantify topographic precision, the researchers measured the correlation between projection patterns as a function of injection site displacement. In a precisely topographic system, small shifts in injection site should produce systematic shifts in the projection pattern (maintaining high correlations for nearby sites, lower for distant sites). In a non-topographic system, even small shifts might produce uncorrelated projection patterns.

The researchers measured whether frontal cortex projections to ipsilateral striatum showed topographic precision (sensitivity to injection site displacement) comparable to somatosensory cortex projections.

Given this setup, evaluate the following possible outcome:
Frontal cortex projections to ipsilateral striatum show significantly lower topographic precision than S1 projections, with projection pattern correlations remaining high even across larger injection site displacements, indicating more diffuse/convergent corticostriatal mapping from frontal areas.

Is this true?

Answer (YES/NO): NO